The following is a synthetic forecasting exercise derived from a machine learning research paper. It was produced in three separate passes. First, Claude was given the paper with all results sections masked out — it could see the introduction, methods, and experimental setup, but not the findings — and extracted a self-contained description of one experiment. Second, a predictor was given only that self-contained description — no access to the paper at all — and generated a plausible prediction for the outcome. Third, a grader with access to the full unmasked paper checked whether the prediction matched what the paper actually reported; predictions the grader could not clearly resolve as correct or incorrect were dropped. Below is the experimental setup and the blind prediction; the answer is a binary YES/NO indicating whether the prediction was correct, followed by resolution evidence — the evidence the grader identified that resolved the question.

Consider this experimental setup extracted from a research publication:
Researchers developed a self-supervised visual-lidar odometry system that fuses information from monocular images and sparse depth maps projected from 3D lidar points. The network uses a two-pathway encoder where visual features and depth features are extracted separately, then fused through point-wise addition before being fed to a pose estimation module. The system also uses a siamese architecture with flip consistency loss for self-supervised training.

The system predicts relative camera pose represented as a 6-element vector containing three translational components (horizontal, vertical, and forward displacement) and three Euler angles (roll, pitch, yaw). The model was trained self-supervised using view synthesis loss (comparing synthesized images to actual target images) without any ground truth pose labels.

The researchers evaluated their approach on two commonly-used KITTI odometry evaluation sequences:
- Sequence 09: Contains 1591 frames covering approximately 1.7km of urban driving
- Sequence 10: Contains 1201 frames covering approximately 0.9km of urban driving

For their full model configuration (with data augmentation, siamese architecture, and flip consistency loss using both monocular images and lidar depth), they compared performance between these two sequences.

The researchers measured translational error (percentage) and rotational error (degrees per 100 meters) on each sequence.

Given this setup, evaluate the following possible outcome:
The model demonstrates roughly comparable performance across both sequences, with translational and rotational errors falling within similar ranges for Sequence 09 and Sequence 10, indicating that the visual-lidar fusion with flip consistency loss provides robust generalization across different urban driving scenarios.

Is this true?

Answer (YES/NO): YES